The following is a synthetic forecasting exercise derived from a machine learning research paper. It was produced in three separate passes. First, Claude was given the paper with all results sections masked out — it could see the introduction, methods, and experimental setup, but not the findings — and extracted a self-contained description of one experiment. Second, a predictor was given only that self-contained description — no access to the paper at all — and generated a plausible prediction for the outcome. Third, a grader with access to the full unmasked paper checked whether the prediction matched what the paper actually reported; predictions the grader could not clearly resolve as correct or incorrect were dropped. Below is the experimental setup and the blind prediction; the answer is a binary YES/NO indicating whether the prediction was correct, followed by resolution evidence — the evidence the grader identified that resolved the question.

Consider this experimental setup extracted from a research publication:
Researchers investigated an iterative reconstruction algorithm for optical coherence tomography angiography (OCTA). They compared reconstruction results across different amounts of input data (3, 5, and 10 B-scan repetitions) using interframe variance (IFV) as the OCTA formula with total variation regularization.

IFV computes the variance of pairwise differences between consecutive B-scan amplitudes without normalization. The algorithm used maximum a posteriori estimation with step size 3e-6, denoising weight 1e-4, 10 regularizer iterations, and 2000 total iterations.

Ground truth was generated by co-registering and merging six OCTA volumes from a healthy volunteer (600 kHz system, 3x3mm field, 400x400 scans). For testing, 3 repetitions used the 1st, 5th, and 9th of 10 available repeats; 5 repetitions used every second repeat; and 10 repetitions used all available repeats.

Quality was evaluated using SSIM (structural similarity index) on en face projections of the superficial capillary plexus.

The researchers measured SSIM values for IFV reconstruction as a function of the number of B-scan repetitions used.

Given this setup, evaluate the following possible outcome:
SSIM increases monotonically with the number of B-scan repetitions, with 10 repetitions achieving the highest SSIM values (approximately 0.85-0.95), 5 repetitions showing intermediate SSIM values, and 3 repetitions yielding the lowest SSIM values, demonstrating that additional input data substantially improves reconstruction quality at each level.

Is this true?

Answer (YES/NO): NO